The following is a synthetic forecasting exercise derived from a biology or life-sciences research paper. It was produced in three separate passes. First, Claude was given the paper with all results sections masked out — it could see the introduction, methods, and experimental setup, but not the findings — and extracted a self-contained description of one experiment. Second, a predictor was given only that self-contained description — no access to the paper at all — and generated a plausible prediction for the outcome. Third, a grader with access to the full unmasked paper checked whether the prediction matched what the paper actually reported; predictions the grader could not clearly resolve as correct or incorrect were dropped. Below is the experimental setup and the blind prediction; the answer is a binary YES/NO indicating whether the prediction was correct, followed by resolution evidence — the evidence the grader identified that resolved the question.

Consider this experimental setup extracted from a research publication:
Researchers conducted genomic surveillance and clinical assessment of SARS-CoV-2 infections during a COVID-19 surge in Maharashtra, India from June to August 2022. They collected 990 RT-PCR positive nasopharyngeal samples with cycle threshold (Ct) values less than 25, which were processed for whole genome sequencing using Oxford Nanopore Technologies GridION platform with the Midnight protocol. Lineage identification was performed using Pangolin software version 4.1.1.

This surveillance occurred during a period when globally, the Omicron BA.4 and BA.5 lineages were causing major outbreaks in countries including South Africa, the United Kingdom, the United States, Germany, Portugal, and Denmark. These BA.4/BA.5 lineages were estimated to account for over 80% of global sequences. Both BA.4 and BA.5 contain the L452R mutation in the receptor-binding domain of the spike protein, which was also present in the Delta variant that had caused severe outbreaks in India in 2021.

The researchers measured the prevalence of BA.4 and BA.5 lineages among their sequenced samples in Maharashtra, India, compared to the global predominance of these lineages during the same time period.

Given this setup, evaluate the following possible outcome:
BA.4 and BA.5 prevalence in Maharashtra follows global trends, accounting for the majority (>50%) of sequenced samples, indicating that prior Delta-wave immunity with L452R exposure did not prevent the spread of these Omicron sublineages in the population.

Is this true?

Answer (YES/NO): NO